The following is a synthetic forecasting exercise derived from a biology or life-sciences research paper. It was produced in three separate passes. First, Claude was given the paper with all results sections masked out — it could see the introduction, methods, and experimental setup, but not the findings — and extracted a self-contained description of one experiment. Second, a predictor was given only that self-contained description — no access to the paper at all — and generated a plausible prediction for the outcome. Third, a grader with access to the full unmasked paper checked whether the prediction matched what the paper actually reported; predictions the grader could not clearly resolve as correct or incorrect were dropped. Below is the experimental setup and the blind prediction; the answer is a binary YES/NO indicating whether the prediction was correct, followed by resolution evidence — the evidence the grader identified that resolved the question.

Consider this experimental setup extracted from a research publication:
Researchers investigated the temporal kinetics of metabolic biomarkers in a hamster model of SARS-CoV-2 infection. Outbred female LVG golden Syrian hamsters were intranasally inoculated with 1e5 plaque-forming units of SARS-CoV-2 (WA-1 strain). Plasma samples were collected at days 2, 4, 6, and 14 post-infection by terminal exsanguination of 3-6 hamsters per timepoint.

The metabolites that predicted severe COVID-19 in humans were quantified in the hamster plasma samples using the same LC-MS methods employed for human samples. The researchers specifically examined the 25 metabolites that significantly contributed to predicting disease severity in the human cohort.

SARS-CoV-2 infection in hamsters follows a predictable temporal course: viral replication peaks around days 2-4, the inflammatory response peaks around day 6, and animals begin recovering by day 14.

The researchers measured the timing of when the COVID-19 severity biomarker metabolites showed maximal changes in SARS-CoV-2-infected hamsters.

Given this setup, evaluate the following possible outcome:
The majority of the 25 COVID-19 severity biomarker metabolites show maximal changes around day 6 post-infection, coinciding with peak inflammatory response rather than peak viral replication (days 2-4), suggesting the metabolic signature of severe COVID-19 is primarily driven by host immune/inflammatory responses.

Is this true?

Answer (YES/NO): NO